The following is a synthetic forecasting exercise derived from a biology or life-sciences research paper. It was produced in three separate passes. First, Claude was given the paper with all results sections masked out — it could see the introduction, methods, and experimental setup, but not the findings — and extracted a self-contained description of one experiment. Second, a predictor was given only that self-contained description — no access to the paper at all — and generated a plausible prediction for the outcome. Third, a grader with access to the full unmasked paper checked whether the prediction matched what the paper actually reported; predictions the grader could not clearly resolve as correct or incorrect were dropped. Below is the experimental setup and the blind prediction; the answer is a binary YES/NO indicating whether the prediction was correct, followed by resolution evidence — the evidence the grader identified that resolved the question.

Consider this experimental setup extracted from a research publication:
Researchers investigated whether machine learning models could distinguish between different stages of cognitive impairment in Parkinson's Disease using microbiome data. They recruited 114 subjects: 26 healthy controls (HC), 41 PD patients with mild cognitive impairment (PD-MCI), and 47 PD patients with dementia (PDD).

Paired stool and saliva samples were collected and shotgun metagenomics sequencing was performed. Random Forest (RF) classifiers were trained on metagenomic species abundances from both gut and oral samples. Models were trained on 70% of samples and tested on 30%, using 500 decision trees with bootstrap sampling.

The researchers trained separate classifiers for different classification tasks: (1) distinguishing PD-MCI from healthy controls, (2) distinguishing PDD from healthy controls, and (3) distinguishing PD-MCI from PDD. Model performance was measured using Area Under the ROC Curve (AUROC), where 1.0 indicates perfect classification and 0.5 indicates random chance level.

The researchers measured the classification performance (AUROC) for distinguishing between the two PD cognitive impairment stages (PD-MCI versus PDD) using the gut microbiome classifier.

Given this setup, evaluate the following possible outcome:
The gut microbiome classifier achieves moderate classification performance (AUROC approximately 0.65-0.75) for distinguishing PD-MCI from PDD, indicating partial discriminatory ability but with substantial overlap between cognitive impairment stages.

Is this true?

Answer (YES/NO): NO